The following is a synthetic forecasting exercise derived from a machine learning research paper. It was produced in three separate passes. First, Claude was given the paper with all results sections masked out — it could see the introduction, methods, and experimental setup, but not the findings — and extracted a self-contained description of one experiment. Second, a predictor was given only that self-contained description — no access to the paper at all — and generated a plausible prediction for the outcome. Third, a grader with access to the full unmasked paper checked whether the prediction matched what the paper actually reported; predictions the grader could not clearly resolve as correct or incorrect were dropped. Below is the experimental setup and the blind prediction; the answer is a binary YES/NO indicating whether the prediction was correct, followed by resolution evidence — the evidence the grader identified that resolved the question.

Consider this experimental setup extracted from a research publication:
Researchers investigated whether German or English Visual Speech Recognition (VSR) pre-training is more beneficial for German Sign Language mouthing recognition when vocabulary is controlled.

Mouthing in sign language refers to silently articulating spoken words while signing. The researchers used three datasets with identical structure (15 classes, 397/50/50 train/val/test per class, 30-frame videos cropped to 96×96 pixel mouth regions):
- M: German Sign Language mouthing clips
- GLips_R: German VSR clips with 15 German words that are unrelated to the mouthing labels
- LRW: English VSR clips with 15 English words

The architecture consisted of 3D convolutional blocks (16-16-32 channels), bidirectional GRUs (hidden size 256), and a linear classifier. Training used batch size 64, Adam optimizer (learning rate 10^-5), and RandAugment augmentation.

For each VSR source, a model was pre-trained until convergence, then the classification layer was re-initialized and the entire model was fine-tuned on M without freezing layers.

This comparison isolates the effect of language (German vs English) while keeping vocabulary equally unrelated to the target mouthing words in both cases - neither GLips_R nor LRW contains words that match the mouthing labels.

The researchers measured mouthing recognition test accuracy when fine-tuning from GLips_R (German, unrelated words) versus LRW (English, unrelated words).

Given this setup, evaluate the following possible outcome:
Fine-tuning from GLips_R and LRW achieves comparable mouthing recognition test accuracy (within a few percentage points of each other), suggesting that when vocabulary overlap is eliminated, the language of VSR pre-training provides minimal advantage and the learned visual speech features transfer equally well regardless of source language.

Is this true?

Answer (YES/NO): YES